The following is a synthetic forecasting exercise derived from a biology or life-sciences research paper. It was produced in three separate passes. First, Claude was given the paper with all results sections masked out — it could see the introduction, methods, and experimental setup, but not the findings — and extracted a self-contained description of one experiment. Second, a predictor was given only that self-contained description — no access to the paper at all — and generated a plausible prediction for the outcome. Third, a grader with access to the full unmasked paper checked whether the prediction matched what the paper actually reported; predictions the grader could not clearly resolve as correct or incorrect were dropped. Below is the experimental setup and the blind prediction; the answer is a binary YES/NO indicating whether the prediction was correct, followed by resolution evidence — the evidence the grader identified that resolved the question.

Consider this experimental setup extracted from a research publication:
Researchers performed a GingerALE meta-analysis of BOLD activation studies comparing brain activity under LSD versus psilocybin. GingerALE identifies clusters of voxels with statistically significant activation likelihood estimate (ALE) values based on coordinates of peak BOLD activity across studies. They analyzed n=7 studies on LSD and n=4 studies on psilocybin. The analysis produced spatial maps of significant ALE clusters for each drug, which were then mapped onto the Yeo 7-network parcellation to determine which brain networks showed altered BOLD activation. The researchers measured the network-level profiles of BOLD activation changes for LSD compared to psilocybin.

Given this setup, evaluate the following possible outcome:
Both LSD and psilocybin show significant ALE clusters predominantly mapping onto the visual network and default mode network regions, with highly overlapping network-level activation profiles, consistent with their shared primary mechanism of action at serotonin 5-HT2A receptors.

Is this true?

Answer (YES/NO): NO